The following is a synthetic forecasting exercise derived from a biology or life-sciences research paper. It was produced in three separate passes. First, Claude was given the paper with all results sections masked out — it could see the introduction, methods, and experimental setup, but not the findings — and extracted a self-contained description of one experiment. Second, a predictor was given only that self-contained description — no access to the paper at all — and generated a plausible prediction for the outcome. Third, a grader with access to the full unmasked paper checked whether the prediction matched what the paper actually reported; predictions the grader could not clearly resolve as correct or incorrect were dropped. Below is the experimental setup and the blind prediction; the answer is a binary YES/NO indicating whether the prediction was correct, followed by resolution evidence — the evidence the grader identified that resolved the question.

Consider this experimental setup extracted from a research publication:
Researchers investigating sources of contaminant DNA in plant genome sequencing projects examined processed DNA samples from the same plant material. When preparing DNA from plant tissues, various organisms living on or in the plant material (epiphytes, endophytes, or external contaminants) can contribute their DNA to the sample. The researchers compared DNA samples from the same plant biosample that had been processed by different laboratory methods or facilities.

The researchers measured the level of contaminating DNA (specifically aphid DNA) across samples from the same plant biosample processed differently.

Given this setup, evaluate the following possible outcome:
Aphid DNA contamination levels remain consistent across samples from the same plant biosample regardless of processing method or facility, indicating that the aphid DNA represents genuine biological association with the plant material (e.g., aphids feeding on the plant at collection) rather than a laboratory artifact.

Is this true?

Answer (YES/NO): NO